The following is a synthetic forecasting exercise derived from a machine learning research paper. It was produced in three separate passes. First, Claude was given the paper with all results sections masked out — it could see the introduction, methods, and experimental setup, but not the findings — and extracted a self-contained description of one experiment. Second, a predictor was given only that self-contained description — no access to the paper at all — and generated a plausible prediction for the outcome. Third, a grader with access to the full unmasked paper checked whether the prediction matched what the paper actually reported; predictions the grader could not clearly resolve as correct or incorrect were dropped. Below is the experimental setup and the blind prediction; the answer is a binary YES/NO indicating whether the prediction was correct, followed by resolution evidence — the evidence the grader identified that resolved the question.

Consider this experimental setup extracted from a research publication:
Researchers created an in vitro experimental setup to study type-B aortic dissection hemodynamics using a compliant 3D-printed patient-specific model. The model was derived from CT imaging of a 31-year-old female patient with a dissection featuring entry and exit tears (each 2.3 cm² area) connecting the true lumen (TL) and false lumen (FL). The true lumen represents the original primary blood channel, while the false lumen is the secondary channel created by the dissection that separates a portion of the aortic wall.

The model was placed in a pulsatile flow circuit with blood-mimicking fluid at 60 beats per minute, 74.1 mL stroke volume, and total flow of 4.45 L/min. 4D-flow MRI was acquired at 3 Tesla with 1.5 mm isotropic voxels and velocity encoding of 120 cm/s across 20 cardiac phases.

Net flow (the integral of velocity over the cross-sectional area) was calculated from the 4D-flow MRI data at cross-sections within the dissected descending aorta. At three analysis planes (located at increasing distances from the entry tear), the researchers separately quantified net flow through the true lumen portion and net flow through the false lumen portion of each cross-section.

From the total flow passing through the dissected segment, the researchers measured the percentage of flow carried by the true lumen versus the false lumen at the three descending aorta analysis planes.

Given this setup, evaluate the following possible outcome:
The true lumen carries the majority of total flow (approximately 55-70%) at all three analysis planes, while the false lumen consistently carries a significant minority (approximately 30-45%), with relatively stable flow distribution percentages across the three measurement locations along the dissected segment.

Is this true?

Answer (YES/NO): NO